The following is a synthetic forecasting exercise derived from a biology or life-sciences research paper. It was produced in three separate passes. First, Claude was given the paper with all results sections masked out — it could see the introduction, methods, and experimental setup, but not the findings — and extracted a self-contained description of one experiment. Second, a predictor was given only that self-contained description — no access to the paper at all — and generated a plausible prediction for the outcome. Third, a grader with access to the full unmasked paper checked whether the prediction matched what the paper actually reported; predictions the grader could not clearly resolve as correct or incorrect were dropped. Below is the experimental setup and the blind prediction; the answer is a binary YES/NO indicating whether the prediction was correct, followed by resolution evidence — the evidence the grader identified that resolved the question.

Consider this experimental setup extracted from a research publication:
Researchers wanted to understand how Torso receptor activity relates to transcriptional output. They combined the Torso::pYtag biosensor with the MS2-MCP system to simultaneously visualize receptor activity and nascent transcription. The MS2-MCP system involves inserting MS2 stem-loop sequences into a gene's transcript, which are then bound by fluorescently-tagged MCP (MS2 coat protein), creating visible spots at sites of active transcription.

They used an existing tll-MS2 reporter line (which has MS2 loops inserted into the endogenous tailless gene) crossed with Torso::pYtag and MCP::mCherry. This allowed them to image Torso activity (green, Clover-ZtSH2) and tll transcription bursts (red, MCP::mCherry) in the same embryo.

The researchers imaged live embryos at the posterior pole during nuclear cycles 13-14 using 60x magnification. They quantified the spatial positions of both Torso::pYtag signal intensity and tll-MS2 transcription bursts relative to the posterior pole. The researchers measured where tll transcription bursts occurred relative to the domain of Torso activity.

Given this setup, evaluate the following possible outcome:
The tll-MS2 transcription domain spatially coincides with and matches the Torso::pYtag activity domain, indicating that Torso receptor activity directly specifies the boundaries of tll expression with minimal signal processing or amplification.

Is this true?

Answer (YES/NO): NO